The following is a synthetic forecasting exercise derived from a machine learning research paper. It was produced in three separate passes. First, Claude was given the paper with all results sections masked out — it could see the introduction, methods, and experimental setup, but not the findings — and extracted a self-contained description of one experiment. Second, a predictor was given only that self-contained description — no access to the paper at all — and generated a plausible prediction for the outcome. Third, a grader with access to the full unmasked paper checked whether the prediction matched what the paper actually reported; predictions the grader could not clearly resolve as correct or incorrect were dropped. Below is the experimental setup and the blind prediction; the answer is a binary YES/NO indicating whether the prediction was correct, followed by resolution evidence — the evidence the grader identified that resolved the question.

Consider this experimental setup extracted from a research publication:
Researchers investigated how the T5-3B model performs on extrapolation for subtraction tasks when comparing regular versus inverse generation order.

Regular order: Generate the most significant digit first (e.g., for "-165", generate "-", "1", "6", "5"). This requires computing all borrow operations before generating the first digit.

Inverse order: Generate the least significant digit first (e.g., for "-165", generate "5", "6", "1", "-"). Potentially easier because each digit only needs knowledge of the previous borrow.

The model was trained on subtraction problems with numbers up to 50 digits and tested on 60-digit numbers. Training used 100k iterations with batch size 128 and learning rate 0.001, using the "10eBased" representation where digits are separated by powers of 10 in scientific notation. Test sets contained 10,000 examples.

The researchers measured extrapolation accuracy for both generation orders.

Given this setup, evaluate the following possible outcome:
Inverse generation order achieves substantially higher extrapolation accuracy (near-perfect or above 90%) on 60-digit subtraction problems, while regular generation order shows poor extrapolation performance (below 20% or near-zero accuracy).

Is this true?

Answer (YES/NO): NO